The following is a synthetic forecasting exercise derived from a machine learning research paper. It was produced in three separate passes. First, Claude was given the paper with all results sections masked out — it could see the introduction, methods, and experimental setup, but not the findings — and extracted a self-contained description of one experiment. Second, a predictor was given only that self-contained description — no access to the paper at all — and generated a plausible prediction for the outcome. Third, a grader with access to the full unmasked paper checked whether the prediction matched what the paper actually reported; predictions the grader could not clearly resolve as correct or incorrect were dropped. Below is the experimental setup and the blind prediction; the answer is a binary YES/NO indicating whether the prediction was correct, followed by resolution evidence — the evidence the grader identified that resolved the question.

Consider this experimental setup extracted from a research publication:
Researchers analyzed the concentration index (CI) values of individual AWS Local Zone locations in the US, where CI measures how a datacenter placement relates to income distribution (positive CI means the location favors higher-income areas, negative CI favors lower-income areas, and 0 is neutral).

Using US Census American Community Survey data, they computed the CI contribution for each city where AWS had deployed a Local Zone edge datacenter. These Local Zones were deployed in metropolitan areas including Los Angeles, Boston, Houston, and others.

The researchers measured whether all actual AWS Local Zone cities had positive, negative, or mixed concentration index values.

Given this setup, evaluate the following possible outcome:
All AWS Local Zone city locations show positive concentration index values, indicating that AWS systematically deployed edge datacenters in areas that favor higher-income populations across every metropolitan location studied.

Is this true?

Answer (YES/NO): YES